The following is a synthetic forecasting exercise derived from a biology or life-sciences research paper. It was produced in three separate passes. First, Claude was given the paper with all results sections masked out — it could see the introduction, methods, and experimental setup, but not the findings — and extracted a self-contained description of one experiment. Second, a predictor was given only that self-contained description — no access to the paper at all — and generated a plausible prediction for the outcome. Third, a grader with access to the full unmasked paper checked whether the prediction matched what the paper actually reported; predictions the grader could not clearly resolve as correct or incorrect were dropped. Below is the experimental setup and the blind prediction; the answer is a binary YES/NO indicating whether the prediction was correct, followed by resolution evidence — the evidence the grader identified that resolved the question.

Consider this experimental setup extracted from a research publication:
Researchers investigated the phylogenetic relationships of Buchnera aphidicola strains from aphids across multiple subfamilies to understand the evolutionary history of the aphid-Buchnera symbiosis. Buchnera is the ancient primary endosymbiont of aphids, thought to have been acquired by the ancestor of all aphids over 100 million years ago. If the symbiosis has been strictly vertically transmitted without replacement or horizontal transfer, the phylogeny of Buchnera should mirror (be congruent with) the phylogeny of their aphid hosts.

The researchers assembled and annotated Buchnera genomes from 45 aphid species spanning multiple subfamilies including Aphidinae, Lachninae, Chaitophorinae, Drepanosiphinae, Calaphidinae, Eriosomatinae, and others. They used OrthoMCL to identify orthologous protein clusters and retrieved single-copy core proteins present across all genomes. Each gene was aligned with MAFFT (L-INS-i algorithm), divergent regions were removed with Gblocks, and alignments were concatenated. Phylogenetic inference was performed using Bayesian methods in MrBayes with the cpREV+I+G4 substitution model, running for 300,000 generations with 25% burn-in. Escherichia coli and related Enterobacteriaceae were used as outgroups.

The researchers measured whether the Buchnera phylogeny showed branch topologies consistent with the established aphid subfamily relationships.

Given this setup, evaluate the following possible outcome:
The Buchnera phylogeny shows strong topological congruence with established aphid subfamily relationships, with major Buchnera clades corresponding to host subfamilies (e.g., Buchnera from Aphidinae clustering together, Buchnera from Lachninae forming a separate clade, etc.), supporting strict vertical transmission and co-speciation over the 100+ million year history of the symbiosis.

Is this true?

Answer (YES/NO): NO